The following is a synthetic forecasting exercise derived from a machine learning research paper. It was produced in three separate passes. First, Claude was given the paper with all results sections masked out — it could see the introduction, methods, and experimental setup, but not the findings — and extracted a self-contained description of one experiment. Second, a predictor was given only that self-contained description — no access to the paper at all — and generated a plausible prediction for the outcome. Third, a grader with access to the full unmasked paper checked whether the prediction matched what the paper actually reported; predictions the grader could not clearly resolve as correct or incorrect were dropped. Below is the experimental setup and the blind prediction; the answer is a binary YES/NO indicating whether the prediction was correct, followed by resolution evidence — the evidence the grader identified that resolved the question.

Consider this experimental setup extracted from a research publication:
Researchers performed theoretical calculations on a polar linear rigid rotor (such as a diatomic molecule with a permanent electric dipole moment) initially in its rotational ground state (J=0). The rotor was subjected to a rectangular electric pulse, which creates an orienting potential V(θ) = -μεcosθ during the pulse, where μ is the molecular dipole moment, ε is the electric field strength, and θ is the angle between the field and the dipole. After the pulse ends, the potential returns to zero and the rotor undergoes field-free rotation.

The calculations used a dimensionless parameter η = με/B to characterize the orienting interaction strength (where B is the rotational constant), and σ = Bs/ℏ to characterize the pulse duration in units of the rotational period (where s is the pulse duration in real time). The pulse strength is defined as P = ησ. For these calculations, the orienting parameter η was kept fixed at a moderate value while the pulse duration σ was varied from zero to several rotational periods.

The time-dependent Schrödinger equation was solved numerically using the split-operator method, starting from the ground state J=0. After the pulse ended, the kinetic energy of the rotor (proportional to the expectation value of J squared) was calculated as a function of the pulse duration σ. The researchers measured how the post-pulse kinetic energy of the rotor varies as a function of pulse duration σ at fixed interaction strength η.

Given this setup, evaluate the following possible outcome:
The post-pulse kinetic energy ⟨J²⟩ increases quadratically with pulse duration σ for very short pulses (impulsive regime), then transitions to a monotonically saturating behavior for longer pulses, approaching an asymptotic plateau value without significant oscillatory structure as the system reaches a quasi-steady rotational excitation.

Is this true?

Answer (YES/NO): NO